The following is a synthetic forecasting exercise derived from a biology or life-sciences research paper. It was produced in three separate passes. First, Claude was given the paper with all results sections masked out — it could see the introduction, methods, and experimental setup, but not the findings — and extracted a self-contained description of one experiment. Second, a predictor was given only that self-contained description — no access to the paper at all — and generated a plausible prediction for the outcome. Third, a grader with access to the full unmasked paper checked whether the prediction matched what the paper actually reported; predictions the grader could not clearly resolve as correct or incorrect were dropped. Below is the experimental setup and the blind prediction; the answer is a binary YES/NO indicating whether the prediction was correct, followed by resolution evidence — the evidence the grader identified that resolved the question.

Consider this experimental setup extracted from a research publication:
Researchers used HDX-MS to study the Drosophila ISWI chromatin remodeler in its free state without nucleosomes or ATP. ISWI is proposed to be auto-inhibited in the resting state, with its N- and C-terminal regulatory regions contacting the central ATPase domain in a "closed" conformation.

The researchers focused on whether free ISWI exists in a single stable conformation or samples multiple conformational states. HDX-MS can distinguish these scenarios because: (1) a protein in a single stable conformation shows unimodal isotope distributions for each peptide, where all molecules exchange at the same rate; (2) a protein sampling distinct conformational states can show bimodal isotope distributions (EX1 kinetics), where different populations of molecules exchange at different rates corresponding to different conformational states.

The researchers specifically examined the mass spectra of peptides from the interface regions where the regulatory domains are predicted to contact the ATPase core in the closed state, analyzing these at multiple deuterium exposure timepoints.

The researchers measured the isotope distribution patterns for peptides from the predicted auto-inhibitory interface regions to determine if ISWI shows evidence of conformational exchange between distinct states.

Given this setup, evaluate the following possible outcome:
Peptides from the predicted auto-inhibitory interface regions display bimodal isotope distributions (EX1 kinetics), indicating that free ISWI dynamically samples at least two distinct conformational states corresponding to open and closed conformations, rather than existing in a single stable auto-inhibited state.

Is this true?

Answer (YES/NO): NO